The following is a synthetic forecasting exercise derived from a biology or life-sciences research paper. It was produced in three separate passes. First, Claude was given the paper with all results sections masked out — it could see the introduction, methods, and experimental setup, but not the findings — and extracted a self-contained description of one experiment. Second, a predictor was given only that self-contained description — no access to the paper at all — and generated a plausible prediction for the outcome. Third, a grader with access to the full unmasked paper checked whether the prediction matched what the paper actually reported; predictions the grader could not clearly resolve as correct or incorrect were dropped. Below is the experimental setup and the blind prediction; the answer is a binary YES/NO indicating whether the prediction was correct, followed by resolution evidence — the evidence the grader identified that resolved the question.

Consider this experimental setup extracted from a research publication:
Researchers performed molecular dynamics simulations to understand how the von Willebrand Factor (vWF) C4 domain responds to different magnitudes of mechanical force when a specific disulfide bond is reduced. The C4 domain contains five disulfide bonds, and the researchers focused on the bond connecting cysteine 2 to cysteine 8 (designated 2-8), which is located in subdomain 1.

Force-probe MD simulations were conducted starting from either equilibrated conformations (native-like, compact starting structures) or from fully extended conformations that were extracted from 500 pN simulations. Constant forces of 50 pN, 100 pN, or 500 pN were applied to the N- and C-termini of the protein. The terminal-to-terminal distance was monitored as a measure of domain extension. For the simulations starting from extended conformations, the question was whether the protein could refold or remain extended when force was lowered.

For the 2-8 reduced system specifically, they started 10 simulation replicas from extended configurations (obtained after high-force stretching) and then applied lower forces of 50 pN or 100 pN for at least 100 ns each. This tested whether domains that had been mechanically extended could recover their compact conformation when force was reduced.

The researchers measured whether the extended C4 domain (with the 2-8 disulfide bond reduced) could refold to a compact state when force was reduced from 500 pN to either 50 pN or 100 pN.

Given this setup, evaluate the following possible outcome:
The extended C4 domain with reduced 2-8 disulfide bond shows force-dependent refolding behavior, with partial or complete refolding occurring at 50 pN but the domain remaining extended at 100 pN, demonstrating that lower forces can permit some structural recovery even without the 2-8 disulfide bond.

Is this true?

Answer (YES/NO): NO